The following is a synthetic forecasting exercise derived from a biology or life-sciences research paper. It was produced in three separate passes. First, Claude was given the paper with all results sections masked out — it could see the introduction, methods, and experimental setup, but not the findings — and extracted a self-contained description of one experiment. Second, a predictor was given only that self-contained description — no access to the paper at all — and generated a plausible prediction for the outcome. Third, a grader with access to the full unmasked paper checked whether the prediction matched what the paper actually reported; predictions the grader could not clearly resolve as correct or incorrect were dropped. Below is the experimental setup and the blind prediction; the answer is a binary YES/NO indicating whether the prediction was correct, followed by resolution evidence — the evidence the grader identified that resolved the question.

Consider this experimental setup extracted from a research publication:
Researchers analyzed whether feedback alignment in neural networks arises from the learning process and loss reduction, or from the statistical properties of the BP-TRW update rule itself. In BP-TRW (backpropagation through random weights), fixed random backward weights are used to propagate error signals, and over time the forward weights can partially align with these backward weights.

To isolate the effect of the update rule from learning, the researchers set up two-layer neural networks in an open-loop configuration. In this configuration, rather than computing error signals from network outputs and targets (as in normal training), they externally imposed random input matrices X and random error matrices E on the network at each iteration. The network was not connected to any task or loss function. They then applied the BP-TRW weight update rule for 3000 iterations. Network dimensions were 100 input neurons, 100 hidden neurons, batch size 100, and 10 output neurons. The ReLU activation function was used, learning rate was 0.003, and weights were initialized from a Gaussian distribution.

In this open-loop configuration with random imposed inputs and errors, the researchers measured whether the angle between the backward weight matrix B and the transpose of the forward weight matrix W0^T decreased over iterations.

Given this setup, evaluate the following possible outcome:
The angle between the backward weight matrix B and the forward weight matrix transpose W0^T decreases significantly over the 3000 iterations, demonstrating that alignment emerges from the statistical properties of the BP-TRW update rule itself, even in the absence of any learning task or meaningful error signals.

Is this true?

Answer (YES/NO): YES